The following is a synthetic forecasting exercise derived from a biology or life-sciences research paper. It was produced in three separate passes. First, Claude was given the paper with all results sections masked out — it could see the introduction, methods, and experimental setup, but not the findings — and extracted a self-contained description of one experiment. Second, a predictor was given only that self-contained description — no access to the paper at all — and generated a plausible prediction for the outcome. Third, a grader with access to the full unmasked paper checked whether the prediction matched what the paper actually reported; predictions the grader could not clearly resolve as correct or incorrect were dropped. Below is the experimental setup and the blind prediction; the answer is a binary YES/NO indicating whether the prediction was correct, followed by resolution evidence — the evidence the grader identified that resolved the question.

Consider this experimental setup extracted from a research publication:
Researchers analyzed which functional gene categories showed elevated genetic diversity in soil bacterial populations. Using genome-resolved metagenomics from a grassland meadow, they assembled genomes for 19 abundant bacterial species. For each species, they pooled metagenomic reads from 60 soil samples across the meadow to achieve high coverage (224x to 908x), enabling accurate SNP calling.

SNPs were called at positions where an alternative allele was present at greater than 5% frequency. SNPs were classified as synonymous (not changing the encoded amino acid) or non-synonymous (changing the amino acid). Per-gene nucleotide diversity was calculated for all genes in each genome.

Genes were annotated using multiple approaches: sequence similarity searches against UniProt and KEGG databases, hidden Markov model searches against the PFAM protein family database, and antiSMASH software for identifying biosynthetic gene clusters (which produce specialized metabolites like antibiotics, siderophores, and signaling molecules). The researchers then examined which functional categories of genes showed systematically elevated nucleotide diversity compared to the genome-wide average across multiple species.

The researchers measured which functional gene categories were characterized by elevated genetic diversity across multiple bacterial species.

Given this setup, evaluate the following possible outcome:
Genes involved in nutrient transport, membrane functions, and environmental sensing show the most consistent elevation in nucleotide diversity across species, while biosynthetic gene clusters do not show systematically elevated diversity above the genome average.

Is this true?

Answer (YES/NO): NO